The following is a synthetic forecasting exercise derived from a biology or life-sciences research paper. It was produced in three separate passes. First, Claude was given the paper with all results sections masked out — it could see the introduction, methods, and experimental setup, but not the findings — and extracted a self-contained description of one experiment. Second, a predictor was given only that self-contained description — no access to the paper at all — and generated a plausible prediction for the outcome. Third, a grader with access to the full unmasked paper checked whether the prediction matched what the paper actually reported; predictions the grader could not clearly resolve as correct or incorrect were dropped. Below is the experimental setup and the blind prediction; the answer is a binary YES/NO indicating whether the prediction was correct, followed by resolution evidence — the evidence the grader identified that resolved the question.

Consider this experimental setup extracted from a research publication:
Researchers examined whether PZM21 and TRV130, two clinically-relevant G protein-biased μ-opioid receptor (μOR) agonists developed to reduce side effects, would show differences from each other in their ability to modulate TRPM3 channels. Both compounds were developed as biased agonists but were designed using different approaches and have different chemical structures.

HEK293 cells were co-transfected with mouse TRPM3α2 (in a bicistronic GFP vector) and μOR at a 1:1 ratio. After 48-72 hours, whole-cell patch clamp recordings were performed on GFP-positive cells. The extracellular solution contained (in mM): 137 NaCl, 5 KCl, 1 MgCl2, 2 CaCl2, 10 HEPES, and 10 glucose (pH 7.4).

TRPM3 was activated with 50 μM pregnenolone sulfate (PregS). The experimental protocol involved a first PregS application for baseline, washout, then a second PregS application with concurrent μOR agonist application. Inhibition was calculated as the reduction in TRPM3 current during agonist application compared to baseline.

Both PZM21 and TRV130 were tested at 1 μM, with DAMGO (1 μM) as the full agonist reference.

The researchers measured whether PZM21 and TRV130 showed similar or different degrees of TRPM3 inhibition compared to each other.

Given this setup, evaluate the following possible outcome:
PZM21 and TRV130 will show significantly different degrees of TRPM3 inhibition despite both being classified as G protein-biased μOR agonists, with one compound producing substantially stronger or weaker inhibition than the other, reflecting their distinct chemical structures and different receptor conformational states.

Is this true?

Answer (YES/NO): NO